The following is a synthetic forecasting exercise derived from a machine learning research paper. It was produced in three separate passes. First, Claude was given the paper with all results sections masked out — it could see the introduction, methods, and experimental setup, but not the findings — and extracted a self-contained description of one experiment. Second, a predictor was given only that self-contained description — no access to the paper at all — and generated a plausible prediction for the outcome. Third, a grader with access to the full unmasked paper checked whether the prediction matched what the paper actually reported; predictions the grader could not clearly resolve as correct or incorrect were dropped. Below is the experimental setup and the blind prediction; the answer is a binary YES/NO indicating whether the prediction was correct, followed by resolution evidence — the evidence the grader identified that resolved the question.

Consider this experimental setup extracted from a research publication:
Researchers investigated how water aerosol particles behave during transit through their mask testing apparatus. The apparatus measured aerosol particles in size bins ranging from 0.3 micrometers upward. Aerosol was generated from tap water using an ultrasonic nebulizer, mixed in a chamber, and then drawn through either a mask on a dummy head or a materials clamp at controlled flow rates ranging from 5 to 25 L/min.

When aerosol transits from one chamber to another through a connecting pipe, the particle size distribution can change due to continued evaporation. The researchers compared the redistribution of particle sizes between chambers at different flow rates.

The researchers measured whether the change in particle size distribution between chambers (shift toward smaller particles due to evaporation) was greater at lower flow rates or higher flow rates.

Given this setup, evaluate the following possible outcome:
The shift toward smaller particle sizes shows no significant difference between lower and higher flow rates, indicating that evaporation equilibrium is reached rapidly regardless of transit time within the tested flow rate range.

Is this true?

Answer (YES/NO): NO